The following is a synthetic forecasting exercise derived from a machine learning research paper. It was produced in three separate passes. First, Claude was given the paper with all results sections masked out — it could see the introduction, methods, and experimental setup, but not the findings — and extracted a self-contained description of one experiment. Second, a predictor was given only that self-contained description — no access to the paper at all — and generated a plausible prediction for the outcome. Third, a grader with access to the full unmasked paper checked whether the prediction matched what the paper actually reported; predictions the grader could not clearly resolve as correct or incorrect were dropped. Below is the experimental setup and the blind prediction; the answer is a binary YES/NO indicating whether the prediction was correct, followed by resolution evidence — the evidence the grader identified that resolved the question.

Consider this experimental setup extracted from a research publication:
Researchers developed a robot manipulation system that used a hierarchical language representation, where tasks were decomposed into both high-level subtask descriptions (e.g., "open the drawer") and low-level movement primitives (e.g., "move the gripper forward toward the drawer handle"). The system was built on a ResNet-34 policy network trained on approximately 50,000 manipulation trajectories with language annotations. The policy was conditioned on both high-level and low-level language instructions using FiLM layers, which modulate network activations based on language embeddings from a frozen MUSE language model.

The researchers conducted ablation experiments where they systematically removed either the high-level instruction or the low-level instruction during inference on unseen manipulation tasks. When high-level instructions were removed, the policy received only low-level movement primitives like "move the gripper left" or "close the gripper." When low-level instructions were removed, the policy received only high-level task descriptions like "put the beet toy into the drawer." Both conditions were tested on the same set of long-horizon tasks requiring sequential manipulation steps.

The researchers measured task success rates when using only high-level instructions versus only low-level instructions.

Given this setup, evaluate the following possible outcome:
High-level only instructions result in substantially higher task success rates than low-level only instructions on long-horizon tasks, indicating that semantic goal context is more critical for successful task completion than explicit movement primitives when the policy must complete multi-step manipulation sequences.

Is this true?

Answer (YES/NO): NO